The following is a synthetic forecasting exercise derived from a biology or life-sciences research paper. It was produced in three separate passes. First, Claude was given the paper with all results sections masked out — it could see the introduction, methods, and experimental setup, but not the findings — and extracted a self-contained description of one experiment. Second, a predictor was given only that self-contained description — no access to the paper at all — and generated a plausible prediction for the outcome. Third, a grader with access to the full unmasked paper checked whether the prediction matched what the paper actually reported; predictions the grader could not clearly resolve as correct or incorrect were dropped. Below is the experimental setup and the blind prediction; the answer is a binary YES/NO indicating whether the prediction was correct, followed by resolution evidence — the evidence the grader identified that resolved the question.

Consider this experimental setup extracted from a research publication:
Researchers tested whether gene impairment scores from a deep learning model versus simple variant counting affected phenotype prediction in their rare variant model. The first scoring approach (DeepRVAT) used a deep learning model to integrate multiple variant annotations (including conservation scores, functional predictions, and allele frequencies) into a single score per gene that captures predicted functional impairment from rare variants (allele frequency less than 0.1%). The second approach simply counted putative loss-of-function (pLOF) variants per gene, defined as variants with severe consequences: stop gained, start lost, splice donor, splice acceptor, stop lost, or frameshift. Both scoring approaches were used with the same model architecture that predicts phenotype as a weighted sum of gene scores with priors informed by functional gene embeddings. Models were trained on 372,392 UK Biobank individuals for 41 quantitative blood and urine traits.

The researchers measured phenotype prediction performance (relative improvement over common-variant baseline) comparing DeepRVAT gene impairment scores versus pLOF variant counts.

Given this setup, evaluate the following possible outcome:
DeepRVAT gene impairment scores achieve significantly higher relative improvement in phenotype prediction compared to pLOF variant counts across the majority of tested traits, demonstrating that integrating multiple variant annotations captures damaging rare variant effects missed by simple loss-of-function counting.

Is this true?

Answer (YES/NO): YES